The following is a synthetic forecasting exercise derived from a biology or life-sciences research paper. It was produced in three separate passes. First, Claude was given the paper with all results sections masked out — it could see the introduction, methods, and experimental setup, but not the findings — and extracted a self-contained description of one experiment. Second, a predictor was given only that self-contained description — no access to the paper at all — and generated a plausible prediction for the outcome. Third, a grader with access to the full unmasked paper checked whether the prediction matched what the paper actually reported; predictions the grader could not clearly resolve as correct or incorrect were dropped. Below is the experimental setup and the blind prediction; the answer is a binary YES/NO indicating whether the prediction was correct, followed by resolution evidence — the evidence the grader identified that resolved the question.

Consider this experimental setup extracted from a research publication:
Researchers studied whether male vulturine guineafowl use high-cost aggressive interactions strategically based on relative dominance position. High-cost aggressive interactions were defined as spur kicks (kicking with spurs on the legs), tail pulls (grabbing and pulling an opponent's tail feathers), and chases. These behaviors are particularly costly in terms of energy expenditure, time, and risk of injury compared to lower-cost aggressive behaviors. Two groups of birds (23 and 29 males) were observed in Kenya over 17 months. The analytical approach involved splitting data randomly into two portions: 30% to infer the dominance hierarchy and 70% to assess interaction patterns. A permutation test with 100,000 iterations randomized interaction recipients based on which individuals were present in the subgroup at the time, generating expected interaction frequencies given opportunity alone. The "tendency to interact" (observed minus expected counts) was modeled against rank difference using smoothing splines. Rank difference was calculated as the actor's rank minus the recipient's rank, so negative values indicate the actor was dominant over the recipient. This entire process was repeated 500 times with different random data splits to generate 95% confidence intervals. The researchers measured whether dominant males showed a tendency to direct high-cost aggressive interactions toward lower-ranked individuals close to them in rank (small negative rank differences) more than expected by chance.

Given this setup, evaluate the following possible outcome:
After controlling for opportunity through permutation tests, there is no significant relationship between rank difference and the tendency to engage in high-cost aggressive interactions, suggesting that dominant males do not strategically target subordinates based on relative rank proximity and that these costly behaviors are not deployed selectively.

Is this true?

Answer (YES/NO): NO